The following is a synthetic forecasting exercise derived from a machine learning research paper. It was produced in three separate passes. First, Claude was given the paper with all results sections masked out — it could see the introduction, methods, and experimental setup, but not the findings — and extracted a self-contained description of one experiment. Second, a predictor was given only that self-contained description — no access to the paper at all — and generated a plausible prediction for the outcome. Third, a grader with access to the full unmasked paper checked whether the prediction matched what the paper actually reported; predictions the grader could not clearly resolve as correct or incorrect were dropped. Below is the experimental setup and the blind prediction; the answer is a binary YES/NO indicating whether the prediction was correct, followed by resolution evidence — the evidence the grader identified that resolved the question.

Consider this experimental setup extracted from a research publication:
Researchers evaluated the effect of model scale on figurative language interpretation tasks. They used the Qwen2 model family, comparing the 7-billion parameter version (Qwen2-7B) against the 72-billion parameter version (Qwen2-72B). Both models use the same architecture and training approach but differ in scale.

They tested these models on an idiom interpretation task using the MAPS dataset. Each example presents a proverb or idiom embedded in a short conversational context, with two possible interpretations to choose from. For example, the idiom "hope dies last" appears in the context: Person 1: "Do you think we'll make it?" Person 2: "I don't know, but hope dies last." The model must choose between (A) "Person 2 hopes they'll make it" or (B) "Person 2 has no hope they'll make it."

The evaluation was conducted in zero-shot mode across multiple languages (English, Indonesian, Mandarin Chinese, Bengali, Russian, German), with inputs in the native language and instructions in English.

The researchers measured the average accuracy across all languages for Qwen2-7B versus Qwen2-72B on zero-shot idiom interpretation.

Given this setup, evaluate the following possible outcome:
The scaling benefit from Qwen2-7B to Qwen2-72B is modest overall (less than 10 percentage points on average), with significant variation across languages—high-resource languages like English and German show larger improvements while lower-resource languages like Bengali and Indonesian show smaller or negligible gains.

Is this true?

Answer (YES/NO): NO